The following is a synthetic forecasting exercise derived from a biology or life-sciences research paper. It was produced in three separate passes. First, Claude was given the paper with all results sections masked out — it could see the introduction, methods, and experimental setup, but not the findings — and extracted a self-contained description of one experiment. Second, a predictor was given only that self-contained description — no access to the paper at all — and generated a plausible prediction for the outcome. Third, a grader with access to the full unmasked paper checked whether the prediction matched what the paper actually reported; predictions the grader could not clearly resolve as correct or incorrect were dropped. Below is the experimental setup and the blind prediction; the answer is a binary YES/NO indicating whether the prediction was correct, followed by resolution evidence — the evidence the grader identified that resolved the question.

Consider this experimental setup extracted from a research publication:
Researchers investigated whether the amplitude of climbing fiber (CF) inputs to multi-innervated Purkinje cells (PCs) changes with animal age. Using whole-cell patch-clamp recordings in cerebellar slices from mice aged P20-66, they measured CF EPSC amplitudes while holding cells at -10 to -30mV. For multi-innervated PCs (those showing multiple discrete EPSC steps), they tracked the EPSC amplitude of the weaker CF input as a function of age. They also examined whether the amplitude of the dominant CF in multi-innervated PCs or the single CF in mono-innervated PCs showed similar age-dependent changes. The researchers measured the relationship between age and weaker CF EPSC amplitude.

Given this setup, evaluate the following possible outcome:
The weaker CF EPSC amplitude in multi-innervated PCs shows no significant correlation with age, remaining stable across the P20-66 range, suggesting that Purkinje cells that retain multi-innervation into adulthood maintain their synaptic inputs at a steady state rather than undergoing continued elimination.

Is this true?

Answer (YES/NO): NO